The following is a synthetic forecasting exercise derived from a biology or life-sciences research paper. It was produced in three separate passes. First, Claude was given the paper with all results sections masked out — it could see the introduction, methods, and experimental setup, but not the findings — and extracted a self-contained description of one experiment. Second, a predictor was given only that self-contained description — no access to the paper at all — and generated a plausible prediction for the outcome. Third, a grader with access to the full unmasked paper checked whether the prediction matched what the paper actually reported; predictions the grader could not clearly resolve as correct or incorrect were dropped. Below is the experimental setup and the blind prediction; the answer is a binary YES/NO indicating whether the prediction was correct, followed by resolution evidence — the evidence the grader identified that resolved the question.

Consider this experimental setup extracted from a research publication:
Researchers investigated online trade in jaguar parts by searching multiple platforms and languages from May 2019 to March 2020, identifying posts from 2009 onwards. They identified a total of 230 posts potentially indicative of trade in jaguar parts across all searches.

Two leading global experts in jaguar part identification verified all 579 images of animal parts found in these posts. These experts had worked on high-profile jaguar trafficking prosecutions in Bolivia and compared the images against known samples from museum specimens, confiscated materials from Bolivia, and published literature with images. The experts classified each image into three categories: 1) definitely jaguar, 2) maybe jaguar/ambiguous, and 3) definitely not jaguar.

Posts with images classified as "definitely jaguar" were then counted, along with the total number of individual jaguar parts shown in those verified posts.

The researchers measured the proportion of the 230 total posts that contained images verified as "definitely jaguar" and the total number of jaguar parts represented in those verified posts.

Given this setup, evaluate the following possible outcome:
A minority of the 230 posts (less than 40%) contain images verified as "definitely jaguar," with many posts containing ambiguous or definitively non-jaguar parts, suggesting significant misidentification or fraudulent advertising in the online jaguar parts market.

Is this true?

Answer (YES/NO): YES